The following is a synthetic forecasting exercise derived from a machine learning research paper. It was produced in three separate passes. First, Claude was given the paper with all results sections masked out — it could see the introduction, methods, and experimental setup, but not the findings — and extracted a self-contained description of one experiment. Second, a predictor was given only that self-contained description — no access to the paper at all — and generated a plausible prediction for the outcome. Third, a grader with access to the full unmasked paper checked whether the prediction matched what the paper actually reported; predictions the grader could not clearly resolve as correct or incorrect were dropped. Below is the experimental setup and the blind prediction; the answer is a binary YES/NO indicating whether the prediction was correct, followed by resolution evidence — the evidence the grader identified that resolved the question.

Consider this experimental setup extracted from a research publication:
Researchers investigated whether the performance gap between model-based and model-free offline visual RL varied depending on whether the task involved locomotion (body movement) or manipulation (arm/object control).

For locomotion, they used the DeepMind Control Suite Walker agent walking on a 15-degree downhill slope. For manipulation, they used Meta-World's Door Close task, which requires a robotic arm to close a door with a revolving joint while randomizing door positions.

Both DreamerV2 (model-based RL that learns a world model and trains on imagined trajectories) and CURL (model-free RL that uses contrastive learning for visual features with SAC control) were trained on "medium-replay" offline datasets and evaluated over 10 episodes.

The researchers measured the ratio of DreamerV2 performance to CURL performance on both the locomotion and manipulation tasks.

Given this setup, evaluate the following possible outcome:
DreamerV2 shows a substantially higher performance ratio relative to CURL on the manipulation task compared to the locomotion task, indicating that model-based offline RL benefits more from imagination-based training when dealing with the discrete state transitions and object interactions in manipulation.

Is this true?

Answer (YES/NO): NO